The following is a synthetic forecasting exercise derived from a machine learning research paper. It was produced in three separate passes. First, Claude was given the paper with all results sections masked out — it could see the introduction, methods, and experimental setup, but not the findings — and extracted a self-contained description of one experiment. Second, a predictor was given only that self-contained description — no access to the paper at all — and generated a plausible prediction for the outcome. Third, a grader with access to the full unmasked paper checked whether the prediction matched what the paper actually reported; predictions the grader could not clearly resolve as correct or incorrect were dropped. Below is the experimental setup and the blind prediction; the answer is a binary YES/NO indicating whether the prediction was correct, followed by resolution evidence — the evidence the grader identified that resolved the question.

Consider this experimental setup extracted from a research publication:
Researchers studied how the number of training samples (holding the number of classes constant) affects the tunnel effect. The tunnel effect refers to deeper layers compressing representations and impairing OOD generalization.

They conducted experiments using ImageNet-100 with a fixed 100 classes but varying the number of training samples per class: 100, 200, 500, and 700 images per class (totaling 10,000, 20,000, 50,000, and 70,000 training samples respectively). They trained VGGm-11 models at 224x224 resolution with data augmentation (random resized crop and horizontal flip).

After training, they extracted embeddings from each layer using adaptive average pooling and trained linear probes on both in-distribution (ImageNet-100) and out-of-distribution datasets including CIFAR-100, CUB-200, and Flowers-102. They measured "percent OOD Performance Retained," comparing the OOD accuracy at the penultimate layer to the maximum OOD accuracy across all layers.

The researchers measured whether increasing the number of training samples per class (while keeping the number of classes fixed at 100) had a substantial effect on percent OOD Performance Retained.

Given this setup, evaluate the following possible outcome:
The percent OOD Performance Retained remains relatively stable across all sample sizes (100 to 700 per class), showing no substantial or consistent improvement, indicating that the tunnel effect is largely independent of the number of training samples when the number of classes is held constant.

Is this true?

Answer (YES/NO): YES